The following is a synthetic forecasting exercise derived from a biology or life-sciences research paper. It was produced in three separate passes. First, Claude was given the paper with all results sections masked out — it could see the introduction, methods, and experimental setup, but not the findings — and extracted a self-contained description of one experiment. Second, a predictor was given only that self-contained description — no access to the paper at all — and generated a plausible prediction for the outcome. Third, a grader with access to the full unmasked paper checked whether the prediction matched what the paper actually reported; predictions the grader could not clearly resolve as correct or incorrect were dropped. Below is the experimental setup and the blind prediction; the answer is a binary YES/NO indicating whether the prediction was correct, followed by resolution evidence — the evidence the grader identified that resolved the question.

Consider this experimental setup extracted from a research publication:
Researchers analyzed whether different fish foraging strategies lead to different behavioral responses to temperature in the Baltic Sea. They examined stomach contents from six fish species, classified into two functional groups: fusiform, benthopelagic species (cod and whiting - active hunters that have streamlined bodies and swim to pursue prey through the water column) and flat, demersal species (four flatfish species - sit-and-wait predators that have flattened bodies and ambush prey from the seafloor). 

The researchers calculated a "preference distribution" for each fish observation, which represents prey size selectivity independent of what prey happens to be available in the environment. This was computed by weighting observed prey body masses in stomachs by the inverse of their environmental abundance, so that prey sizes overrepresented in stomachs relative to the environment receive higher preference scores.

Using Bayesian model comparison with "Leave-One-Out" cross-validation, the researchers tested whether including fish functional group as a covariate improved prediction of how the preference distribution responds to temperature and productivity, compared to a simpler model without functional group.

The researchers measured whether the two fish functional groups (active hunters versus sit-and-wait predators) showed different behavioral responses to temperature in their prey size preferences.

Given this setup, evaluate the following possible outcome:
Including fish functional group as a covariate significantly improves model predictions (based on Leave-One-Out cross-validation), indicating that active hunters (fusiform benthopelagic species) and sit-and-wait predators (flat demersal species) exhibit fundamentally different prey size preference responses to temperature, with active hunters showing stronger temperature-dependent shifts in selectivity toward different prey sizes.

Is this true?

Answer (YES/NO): NO